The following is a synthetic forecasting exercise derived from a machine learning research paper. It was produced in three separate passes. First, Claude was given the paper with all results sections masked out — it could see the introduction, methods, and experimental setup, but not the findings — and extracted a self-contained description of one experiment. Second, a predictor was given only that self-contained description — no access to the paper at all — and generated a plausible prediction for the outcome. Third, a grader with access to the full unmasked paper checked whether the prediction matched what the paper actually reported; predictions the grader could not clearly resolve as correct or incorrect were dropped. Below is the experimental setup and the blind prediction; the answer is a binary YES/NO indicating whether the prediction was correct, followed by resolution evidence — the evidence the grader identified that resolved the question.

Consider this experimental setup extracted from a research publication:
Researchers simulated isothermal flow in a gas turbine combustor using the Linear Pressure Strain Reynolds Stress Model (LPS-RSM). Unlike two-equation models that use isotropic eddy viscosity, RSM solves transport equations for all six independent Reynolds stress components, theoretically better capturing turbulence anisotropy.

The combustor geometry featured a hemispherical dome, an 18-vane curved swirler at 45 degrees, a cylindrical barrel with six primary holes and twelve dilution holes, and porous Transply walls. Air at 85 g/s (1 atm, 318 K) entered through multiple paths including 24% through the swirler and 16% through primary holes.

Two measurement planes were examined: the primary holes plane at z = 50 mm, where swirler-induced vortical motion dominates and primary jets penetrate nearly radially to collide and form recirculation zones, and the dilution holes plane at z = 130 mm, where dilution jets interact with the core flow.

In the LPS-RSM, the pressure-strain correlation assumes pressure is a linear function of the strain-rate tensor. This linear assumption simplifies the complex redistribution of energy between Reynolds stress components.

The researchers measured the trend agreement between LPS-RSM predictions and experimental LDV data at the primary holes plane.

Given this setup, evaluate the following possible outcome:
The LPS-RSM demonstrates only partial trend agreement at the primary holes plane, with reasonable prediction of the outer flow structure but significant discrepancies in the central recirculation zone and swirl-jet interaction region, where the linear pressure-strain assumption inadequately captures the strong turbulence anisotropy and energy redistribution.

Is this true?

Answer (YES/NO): NO